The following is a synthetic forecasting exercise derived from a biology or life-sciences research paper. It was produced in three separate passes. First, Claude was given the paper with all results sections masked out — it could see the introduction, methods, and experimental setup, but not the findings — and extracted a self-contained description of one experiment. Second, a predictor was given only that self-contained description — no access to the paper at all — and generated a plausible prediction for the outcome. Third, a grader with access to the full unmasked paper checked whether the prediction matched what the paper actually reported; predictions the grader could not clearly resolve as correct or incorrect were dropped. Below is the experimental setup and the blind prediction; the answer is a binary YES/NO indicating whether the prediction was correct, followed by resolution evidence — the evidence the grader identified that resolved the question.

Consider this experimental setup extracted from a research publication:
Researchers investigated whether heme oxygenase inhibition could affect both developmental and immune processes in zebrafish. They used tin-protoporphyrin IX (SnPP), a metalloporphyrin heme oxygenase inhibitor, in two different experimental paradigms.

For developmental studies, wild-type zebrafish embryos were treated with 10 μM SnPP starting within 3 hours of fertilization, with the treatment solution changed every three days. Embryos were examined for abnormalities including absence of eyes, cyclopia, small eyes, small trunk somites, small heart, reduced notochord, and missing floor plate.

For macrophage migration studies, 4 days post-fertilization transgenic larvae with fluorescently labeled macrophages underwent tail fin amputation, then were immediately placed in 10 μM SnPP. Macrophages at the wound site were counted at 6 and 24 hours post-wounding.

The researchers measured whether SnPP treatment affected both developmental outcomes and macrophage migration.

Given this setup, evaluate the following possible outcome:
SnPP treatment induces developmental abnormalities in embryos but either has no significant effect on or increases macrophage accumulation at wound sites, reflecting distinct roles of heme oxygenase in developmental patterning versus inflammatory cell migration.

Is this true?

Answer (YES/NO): NO